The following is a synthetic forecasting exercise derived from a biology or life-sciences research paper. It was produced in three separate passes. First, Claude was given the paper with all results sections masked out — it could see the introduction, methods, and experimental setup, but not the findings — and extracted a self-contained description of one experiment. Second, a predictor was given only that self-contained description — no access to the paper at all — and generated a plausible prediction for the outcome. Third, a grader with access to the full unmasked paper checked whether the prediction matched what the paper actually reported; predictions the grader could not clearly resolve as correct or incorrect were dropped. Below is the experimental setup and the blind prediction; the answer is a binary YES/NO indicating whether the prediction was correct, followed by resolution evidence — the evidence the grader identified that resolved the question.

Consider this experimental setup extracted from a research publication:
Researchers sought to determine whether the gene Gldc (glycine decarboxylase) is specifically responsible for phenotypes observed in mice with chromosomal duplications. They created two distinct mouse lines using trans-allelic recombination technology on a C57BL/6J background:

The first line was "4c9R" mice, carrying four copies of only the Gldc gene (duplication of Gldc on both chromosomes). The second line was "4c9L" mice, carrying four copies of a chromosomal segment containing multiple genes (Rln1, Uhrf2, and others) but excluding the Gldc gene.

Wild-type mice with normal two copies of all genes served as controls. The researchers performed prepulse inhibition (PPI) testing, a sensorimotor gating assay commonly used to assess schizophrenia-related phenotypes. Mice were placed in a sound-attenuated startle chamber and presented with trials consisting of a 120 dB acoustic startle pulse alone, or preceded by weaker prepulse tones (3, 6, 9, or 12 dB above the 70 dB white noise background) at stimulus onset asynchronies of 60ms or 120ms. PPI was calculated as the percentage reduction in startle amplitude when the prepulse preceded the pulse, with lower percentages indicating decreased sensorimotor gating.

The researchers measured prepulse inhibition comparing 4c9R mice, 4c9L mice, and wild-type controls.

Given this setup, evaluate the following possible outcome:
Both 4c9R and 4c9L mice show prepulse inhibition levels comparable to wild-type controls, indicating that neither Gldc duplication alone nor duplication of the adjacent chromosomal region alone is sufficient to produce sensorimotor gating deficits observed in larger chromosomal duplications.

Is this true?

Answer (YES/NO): NO